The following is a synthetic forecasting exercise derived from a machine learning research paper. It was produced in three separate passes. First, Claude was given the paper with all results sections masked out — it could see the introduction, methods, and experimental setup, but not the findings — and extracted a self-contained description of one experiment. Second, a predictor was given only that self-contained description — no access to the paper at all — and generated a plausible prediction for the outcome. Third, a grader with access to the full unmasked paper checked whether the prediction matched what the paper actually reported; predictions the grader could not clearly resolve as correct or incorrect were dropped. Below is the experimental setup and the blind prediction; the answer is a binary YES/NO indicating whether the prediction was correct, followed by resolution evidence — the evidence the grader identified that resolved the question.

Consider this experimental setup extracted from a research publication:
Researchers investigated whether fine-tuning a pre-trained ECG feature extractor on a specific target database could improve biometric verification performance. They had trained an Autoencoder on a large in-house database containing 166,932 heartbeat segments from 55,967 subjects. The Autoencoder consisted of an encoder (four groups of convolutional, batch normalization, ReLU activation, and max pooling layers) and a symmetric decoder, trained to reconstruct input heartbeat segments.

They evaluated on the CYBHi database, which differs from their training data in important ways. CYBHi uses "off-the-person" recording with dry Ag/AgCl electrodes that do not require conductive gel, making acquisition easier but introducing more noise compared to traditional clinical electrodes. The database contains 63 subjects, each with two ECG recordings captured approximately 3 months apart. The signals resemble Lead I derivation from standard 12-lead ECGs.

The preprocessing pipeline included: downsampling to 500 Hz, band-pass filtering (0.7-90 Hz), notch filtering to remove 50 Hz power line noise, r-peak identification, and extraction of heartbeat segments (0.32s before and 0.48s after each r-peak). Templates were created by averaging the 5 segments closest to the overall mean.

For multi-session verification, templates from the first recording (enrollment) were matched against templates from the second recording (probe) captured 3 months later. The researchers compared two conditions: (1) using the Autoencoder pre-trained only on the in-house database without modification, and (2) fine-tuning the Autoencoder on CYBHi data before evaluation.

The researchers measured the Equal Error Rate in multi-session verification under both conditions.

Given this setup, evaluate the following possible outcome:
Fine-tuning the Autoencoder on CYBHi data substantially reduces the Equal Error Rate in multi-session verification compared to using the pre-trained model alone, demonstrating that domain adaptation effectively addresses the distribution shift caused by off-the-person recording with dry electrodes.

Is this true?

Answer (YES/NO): NO